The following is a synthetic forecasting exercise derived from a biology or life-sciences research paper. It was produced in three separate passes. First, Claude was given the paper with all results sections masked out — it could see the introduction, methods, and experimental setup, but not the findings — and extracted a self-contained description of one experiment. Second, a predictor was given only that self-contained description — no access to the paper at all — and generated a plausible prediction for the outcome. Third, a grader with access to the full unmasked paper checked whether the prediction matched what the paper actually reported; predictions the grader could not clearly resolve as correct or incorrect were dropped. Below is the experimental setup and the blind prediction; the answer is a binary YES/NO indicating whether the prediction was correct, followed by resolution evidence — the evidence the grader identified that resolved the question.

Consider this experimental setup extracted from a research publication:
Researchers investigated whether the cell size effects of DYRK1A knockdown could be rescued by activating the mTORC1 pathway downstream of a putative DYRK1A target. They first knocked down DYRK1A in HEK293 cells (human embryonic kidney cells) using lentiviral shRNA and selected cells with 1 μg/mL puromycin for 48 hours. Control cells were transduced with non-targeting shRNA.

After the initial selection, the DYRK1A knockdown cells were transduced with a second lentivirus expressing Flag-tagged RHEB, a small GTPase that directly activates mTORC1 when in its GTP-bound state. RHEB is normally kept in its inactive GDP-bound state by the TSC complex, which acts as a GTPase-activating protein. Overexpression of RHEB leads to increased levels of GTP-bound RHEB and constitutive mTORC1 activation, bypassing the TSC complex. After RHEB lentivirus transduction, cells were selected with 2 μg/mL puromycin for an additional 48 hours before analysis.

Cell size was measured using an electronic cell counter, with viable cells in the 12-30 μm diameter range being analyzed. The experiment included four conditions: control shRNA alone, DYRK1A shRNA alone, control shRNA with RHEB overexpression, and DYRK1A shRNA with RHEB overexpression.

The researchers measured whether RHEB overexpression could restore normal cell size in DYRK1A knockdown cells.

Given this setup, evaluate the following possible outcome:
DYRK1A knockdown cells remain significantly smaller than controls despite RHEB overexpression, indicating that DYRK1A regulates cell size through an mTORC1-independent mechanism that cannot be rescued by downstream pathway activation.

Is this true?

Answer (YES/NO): NO